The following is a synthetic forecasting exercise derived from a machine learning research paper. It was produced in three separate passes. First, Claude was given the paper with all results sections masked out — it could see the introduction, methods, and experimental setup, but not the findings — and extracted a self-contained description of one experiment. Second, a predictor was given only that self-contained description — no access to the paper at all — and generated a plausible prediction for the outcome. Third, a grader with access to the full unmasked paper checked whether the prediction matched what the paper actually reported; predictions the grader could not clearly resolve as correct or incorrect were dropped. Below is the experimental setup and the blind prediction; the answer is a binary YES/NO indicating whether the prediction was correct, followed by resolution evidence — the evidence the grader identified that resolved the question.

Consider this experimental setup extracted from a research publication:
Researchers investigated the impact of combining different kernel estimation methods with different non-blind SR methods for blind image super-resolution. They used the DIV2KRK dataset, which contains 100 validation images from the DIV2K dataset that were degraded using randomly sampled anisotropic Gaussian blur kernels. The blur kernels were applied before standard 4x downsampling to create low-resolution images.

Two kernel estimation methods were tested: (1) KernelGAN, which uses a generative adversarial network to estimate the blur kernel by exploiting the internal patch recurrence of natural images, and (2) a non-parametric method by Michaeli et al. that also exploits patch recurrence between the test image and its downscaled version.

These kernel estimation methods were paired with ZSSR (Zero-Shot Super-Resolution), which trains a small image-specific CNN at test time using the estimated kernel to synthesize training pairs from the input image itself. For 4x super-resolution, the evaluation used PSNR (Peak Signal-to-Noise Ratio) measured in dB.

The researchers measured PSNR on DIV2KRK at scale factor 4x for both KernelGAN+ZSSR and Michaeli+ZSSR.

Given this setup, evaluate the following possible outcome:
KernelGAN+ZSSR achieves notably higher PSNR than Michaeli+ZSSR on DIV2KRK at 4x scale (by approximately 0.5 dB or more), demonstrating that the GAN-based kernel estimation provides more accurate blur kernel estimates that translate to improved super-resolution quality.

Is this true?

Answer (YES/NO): YES